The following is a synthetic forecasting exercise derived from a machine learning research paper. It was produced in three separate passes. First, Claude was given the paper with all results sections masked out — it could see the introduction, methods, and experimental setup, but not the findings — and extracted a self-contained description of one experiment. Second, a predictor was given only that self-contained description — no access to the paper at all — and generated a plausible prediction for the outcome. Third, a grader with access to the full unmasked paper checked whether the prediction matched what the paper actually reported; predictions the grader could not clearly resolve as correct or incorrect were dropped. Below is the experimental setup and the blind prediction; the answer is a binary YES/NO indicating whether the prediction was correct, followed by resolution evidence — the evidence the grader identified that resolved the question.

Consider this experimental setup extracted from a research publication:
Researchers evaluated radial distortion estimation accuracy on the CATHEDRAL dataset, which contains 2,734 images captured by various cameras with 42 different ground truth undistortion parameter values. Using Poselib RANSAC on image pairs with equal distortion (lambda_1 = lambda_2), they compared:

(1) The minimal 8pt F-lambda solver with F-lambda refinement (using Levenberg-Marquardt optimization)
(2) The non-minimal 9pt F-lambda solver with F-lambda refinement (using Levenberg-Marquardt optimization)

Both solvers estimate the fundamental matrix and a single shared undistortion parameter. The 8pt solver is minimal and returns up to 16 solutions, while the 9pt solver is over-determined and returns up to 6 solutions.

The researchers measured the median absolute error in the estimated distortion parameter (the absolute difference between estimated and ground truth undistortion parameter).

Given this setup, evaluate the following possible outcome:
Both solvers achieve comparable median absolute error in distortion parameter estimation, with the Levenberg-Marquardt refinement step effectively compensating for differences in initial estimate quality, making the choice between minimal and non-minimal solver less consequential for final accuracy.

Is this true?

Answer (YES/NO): YES